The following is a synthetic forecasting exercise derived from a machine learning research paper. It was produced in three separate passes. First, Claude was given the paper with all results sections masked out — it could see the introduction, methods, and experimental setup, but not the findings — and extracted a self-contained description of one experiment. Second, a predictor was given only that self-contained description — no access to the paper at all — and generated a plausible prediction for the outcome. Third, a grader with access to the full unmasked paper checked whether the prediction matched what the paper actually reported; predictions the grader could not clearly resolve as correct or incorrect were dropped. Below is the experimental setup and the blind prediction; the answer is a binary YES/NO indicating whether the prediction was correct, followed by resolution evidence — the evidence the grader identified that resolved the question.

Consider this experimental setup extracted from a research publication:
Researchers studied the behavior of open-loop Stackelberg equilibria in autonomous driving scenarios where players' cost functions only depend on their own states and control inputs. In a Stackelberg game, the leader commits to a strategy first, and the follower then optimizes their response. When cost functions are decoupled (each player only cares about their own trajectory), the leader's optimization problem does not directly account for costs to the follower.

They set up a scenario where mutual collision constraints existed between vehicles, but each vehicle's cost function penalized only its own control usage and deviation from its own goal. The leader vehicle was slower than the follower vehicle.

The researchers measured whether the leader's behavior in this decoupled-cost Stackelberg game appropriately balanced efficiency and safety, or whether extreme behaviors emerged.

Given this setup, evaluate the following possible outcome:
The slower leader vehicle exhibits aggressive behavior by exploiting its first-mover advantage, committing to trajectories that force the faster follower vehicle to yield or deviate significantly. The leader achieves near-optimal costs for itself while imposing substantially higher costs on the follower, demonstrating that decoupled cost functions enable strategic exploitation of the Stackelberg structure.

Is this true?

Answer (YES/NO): YES